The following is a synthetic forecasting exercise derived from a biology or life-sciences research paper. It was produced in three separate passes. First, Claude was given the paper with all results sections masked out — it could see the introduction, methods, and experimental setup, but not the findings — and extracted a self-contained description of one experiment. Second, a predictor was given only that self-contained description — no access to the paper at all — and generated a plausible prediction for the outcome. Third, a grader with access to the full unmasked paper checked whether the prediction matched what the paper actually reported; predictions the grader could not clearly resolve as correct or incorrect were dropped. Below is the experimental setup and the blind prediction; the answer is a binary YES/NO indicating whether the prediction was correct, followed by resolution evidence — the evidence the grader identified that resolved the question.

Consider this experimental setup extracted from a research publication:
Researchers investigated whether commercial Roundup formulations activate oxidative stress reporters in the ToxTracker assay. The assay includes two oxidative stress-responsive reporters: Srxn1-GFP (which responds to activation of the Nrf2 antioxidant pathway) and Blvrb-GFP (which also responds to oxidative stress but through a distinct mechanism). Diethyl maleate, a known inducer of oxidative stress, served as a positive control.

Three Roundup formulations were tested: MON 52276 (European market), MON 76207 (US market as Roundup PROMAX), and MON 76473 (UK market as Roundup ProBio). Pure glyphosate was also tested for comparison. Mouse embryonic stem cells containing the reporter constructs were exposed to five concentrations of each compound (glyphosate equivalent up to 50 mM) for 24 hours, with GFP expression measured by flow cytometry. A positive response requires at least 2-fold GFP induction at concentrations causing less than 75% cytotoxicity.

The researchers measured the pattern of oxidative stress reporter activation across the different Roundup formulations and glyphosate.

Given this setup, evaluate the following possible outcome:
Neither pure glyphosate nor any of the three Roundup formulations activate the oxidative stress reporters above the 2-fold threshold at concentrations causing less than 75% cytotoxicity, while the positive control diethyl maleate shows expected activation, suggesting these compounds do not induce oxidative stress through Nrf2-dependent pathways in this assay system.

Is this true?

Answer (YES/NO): NO